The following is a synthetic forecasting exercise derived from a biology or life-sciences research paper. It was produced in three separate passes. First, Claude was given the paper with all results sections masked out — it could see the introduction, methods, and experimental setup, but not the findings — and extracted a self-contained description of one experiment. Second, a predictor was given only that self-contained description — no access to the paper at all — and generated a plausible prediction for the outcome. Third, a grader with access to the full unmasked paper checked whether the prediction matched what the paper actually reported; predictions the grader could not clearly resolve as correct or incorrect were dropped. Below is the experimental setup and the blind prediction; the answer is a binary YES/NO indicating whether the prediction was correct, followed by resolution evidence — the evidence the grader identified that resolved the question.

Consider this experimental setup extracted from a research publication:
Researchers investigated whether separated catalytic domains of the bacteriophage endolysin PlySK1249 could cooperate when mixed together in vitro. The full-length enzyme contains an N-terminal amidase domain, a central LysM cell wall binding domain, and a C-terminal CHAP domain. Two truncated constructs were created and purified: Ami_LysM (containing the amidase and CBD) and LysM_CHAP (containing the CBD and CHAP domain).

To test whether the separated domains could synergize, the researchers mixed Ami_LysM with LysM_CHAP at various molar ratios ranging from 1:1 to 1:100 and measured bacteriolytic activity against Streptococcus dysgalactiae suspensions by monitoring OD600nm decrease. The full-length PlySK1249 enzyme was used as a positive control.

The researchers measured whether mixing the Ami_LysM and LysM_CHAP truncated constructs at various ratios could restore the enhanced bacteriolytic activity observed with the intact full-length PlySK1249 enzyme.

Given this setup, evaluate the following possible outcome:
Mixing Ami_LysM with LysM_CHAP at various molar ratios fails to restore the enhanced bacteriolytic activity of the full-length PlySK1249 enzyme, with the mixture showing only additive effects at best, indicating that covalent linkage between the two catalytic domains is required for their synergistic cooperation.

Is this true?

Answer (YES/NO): NO